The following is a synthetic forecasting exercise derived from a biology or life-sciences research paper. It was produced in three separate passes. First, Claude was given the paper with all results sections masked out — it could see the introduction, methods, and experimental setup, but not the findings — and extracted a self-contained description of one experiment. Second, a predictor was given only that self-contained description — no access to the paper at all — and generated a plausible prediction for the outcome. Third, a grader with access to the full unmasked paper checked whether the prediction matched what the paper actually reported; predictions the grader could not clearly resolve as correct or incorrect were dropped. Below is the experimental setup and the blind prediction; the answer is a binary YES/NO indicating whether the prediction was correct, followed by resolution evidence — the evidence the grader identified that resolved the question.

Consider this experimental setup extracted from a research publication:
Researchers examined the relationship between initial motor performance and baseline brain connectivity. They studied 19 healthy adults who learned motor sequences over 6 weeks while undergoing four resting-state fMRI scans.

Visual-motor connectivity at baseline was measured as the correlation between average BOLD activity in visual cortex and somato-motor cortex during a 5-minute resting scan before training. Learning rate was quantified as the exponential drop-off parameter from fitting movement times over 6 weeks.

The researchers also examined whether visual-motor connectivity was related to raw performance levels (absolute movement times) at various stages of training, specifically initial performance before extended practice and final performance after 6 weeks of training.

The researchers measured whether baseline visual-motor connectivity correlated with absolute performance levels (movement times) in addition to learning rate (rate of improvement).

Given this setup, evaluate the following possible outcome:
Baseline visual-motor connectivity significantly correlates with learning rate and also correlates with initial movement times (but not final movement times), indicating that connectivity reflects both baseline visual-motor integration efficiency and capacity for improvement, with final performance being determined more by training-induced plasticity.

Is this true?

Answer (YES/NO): NO